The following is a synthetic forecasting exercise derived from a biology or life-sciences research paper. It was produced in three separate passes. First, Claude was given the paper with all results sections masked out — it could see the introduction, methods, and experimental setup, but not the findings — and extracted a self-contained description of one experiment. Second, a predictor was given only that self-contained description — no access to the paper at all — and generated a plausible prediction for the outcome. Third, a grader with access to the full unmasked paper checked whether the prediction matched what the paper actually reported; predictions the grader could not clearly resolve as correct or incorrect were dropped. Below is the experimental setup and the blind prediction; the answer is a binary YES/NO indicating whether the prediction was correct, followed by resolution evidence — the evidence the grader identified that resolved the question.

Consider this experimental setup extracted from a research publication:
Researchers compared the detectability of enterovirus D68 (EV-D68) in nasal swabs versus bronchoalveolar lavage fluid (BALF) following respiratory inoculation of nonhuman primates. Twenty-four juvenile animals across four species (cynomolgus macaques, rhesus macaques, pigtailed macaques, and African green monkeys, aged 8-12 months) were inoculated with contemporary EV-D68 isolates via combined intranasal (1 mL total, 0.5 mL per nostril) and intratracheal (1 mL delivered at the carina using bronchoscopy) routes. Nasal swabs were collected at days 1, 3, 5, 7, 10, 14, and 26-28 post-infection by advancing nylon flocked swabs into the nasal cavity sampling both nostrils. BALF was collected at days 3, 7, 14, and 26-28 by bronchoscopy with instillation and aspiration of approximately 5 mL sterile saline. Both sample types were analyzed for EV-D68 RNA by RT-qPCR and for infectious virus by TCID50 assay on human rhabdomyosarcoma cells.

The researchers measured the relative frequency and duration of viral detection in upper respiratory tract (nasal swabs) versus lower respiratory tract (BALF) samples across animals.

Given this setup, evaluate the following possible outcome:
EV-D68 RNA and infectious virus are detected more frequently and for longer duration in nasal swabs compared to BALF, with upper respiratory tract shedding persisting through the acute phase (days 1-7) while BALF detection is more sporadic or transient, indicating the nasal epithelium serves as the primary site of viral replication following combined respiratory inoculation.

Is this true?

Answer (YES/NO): NO